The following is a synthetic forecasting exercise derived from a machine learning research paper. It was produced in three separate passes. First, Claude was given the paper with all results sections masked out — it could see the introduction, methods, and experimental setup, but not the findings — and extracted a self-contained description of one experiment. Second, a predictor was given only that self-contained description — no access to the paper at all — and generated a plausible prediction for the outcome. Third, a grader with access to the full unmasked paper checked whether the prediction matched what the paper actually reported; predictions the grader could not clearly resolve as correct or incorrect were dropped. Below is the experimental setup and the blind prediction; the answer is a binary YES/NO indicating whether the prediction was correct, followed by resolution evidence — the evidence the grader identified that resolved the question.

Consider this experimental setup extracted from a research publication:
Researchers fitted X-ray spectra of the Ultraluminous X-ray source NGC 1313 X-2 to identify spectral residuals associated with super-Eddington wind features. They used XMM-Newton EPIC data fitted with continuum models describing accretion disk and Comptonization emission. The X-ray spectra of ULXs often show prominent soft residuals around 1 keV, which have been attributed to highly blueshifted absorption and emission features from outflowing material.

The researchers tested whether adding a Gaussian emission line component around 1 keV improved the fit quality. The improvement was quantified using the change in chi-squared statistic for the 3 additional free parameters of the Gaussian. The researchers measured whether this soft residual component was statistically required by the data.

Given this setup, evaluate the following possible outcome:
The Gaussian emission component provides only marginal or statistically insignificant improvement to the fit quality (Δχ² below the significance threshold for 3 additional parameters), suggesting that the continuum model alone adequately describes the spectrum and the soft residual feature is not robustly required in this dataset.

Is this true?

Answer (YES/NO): NO